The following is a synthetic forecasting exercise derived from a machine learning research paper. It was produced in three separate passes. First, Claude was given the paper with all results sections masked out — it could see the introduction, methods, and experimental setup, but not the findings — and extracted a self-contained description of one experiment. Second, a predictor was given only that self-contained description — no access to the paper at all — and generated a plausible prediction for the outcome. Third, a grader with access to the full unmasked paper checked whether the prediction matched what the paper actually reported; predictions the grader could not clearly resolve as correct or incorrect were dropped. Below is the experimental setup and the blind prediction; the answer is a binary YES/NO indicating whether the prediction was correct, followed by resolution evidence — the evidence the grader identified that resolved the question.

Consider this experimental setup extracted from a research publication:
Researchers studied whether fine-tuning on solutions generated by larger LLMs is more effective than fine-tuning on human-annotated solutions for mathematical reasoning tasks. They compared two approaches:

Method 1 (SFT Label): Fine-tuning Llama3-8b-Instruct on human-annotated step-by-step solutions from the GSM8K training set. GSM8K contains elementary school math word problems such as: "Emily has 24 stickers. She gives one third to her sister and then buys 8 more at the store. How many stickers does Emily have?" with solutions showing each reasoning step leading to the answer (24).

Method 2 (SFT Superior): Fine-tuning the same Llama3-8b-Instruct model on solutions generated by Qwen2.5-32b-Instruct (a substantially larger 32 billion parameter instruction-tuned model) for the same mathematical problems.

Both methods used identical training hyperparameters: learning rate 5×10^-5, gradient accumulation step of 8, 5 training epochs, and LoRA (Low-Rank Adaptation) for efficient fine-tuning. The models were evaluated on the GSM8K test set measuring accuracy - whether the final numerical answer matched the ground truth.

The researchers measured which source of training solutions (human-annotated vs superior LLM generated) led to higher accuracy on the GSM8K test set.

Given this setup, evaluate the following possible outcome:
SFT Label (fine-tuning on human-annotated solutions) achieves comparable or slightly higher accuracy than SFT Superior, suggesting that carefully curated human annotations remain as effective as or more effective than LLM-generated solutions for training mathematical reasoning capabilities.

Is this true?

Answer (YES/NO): NO